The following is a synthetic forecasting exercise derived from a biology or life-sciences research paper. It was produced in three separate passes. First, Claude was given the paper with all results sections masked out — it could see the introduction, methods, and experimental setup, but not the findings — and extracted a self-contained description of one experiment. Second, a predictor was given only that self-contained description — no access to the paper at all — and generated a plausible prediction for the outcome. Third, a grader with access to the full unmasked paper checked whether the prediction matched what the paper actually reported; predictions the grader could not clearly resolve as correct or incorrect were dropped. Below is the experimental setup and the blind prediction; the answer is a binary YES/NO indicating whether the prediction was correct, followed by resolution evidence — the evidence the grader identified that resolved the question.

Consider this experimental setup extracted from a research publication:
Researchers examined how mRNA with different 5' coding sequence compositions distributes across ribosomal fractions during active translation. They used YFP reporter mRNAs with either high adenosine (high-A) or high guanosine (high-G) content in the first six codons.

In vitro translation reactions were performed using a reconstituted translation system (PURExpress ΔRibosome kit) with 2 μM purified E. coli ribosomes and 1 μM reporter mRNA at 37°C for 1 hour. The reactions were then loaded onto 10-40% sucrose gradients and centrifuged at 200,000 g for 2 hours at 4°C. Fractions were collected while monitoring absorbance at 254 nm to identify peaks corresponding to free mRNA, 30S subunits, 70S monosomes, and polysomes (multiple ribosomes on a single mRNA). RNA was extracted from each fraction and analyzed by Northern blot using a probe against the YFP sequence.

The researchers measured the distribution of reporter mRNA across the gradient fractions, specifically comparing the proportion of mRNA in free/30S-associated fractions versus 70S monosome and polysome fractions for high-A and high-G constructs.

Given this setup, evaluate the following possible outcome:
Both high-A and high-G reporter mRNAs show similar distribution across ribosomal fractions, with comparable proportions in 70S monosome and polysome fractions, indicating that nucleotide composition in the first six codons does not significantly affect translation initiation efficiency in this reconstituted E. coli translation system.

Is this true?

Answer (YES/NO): NO